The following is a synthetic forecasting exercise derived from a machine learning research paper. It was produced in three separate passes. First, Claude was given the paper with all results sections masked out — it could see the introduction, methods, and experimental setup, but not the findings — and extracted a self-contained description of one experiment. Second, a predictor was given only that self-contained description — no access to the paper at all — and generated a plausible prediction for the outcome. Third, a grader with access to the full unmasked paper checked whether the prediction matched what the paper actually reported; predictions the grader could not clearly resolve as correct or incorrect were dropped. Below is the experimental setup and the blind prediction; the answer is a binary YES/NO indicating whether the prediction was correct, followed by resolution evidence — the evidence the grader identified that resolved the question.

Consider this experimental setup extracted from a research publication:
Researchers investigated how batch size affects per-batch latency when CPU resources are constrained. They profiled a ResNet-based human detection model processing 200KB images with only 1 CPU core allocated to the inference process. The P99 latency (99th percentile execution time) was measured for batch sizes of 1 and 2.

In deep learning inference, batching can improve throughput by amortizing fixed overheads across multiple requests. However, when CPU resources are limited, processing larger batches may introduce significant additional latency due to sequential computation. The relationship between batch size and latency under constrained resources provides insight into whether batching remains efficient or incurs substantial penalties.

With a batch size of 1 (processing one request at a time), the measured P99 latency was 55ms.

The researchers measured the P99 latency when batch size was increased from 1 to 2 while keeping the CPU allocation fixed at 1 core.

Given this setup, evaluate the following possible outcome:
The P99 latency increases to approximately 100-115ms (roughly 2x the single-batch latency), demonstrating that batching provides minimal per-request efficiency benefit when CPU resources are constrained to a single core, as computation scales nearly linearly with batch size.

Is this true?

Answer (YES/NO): NO